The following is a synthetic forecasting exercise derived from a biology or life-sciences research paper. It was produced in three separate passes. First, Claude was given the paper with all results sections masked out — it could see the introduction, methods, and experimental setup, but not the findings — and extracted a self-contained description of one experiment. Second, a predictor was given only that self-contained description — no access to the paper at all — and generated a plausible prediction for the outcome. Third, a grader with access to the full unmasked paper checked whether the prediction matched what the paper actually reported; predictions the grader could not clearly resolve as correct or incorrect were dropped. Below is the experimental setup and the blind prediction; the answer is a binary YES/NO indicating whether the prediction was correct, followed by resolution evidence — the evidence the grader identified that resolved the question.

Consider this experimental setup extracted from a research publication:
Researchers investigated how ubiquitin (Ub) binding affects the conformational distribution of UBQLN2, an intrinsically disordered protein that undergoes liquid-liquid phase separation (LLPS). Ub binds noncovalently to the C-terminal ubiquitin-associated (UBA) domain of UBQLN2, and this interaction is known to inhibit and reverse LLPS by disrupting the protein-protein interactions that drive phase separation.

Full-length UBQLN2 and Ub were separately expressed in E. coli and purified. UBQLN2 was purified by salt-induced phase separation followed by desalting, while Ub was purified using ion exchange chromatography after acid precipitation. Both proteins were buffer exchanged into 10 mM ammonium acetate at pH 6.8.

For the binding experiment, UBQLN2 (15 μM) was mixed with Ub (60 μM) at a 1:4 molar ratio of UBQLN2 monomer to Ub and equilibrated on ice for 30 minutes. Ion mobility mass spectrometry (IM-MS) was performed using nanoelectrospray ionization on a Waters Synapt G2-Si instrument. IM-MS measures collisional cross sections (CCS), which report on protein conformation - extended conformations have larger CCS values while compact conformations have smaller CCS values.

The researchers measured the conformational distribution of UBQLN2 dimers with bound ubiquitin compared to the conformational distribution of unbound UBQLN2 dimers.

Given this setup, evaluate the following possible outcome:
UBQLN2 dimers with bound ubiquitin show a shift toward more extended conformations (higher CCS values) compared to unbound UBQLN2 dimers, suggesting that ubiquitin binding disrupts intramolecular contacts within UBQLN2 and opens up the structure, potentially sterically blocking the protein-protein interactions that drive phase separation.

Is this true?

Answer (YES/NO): NO